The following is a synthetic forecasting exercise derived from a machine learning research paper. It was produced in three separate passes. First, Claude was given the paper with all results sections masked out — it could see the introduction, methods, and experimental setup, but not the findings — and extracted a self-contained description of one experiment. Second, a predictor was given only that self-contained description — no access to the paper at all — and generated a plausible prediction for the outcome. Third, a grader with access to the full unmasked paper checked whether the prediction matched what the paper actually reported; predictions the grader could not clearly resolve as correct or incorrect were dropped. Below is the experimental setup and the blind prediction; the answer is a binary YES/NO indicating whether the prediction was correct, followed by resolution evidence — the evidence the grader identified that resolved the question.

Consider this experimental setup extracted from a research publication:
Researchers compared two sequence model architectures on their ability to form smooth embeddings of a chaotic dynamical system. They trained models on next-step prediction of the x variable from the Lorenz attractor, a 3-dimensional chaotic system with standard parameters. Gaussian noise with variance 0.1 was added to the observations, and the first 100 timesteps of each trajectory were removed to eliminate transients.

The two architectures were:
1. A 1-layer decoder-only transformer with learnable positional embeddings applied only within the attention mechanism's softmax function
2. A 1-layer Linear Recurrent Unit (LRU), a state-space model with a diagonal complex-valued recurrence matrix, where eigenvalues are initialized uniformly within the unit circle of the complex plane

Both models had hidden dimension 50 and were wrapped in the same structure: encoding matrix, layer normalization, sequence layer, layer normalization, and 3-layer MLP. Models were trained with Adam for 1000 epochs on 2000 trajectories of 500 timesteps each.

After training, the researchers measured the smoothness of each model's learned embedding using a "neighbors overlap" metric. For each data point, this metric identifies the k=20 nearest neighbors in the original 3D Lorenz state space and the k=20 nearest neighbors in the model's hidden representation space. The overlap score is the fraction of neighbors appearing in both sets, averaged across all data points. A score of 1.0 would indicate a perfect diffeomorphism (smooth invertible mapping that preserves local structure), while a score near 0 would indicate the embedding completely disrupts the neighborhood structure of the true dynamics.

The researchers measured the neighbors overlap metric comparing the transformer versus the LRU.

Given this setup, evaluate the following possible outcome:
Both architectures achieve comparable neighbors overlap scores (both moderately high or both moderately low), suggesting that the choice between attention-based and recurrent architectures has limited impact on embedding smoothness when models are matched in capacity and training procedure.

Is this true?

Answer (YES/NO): NO